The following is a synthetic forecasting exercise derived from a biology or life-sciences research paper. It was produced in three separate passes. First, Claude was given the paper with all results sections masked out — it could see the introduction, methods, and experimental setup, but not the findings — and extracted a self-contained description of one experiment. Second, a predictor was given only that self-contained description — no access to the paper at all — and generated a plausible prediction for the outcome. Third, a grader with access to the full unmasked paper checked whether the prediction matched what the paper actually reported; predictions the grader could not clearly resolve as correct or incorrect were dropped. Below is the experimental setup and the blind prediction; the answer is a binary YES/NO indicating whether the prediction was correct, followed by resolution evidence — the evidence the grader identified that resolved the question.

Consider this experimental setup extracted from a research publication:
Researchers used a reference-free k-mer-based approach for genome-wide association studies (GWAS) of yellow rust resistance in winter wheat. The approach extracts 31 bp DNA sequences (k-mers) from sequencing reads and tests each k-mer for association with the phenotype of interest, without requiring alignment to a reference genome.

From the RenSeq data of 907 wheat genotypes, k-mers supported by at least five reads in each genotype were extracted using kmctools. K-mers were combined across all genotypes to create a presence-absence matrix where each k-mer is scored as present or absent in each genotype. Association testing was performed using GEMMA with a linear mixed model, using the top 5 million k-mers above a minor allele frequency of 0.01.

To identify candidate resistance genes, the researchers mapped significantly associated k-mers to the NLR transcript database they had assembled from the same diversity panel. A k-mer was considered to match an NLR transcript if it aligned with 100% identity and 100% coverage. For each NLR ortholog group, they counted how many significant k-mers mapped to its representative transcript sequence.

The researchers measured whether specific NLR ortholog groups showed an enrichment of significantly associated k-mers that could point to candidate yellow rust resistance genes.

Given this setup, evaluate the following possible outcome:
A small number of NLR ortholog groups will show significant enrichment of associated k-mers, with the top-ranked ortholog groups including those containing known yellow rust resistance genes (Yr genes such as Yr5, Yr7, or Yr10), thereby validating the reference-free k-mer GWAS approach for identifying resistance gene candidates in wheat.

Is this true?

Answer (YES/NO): NO